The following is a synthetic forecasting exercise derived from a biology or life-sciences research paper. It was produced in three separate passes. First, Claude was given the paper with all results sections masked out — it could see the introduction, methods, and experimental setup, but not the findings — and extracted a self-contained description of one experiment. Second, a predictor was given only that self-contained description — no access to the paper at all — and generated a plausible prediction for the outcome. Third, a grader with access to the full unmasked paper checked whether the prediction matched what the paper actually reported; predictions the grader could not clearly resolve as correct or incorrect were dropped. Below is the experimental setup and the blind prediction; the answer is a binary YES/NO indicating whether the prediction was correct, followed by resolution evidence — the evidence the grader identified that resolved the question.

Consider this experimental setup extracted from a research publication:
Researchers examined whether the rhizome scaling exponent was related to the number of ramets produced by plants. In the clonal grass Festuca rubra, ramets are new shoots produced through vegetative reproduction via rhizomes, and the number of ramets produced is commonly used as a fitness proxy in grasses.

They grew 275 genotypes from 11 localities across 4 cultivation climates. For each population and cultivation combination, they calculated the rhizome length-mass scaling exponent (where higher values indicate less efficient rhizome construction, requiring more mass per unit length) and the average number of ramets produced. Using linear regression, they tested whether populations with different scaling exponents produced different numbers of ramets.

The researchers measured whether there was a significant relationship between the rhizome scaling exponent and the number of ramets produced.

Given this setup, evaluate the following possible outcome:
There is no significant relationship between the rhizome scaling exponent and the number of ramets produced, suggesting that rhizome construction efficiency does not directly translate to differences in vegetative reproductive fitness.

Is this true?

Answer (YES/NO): YES